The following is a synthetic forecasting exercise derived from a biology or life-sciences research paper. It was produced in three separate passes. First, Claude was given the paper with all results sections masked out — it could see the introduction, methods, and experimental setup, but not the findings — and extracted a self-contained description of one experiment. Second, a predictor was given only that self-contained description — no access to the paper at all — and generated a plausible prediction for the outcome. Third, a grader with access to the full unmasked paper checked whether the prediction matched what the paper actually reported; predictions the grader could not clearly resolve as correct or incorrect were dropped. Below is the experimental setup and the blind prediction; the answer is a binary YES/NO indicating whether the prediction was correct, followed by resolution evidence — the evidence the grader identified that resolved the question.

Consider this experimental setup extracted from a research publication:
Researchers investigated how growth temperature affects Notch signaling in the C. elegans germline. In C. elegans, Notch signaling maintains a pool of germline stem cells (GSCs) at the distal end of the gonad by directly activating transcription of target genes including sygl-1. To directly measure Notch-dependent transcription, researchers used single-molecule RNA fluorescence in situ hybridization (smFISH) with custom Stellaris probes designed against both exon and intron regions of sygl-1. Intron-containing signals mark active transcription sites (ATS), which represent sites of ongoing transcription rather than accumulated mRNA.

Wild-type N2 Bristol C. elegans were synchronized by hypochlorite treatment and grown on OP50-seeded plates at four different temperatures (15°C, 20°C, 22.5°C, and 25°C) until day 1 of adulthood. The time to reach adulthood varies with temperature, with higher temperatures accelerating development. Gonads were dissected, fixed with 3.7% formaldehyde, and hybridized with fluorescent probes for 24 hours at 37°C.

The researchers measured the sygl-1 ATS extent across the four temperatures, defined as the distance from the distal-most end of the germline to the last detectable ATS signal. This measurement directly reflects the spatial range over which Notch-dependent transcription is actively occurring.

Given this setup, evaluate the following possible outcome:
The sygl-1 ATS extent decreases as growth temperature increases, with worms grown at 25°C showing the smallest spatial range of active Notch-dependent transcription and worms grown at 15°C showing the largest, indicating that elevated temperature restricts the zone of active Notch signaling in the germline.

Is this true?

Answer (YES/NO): NO